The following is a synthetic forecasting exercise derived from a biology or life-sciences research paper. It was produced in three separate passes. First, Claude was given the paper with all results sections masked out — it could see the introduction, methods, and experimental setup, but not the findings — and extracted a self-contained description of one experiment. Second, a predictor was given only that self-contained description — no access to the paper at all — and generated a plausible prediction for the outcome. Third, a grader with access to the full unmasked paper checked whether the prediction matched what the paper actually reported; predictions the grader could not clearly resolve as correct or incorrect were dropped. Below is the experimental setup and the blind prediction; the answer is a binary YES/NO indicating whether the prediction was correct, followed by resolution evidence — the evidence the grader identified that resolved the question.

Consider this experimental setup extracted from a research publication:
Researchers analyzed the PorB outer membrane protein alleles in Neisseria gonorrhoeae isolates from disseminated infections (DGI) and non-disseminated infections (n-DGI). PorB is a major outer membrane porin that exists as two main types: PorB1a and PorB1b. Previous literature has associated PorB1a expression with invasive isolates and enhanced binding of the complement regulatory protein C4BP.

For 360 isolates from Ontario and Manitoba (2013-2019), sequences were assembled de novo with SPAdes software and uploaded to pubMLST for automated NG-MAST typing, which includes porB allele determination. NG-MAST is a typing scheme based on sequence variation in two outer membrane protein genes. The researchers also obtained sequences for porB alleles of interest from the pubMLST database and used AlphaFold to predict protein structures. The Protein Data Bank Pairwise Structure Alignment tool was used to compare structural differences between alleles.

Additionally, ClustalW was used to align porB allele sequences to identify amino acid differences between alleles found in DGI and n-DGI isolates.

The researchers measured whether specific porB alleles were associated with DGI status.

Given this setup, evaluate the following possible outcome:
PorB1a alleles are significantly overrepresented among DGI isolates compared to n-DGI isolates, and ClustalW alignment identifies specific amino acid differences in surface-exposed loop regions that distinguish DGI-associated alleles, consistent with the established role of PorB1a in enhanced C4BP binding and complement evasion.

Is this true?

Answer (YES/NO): NO